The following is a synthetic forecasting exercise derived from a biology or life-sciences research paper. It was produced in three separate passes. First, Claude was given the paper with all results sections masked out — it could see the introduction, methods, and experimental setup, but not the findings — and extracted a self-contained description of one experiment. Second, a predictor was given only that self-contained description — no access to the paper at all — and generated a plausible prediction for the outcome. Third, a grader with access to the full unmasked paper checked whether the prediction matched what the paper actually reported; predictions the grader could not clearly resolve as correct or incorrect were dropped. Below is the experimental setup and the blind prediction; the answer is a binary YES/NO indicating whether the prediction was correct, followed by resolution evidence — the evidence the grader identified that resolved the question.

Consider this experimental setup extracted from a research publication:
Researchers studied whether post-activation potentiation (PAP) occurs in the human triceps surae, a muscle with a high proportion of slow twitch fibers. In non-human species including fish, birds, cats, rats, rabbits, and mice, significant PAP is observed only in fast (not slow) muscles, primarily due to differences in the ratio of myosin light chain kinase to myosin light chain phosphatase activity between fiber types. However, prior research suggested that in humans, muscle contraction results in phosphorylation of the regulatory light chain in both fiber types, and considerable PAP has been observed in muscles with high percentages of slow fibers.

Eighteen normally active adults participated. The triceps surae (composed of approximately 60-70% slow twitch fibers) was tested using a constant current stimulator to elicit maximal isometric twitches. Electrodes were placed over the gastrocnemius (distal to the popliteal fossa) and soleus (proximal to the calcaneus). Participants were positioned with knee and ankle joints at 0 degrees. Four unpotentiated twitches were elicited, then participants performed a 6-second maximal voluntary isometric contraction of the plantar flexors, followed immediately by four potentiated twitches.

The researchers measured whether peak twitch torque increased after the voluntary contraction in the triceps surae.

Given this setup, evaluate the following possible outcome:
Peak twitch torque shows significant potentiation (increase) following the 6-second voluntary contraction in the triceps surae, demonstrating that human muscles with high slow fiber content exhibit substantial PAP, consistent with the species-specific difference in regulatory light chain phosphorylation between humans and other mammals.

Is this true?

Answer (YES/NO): NO